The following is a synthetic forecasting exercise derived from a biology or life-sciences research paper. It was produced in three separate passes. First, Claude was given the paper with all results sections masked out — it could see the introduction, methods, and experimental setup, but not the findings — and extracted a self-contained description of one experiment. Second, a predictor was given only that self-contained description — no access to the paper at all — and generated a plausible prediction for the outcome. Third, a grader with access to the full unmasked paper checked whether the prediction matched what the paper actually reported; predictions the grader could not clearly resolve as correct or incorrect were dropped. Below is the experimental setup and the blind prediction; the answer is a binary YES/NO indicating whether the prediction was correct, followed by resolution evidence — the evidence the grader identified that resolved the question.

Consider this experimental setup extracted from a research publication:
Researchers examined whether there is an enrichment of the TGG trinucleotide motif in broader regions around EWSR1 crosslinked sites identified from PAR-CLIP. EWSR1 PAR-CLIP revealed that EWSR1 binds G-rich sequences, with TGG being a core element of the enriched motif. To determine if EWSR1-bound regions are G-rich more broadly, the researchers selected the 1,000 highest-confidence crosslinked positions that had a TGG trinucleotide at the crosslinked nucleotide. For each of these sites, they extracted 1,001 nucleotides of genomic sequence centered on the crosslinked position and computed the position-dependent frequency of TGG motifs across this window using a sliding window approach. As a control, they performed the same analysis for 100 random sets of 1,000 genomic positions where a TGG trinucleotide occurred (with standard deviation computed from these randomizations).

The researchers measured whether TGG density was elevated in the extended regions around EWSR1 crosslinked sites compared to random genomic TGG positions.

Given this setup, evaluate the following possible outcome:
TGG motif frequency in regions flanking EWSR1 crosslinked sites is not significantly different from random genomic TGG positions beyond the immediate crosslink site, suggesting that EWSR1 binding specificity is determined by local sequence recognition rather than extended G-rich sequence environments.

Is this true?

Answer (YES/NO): NO